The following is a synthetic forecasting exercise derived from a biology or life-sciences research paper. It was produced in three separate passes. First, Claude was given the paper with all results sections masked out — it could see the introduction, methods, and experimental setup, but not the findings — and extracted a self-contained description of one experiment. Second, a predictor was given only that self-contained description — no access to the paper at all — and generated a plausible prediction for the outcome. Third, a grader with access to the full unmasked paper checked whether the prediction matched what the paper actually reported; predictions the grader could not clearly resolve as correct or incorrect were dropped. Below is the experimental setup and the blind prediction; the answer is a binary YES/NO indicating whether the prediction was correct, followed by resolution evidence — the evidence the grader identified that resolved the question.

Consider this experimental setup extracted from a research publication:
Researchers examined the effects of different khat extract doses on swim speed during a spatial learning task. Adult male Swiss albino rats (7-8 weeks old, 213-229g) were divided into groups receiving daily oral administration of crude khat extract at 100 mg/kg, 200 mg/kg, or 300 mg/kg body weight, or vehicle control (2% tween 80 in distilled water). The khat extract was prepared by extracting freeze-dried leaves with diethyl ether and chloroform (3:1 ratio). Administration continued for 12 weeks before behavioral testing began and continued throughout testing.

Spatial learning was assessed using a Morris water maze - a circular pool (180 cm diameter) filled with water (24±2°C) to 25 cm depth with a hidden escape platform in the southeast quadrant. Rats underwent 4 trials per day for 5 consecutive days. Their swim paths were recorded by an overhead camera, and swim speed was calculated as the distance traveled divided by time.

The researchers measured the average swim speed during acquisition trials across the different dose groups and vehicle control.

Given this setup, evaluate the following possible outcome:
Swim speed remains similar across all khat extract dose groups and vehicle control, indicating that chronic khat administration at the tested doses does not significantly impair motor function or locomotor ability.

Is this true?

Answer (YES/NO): NO